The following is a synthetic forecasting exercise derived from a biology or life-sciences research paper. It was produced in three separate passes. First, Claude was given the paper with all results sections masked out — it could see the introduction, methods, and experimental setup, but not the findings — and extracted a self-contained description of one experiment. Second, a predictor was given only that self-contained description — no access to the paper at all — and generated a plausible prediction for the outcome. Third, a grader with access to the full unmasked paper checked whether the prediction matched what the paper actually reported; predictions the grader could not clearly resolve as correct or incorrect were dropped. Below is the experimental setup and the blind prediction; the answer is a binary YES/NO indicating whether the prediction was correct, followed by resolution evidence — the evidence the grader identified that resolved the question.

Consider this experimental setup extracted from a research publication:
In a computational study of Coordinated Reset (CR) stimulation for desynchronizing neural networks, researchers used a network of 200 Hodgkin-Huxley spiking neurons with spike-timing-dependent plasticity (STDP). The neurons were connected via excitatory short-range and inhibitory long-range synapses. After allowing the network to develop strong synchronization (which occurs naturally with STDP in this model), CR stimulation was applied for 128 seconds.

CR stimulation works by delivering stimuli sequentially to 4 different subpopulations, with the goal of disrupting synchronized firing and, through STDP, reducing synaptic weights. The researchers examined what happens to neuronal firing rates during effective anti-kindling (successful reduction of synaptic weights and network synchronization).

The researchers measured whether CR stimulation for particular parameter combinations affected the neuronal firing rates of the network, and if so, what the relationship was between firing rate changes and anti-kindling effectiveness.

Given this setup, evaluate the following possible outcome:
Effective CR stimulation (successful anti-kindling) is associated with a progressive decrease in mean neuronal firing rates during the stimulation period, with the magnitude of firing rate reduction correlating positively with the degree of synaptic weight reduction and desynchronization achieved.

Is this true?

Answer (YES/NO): NO